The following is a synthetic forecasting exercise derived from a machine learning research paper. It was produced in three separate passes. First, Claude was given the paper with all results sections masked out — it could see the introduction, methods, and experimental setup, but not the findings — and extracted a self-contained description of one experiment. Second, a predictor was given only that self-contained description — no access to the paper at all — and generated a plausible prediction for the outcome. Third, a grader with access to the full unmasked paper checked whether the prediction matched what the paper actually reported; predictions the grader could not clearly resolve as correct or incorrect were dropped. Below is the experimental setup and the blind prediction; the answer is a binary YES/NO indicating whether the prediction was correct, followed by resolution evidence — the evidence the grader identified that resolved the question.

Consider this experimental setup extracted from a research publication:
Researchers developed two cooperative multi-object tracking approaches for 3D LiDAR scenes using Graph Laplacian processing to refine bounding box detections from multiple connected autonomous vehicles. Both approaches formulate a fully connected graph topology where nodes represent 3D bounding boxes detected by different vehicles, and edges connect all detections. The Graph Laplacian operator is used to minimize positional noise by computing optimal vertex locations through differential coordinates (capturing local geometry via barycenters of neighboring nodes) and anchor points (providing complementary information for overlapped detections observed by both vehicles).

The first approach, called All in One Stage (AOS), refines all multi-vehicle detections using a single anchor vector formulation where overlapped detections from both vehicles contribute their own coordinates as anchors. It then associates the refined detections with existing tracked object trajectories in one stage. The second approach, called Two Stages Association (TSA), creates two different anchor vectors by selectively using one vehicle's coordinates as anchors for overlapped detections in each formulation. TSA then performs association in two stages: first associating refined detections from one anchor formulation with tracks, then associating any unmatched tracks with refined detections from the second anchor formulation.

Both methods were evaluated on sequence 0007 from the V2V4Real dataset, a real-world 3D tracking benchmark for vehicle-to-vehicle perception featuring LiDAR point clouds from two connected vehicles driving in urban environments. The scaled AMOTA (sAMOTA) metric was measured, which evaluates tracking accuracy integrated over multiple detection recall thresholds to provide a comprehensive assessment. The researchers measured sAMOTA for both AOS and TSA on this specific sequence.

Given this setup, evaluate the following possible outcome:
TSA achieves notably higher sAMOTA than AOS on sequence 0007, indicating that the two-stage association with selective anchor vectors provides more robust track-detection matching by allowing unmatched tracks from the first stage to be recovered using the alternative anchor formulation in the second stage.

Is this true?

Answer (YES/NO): NO